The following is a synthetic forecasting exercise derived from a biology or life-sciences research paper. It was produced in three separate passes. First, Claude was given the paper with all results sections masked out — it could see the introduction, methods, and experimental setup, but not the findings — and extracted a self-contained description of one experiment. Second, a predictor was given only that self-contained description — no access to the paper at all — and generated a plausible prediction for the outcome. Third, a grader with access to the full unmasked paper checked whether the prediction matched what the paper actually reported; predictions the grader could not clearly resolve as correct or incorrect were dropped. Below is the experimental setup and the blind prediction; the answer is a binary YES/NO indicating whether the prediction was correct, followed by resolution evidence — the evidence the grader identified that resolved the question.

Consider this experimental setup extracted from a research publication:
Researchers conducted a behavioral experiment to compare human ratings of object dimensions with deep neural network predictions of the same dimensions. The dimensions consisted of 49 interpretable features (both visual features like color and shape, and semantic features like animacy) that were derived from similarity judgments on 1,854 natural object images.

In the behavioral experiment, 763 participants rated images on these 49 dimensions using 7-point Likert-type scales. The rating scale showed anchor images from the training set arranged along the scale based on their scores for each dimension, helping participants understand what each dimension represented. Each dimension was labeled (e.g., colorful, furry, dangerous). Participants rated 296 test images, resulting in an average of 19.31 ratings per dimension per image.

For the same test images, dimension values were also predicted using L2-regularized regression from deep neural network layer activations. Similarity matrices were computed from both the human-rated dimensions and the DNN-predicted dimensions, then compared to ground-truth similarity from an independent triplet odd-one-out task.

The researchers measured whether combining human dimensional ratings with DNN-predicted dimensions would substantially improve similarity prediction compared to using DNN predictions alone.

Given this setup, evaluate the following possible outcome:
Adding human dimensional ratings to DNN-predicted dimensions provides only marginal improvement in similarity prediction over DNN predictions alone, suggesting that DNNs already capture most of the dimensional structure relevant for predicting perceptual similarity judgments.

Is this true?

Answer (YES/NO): YES